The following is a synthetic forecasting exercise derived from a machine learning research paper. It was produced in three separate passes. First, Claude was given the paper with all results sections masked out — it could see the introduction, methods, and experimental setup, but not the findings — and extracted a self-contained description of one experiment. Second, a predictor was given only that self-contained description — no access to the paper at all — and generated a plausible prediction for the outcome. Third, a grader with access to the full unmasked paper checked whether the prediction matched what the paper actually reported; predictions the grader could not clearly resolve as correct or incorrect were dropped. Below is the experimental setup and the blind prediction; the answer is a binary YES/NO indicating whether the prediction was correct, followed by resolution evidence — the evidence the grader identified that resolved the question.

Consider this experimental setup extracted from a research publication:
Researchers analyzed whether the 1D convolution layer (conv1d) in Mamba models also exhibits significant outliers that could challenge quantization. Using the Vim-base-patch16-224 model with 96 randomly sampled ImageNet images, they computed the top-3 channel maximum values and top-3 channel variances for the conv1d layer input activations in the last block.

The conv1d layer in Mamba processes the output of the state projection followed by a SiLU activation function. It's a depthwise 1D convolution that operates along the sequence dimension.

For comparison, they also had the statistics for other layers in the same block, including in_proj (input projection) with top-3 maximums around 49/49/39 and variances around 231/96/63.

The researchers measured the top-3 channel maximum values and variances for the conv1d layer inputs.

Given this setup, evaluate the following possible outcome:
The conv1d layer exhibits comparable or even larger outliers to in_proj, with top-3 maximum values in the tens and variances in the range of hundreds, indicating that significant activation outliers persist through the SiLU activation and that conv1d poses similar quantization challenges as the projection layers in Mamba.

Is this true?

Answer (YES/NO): NO